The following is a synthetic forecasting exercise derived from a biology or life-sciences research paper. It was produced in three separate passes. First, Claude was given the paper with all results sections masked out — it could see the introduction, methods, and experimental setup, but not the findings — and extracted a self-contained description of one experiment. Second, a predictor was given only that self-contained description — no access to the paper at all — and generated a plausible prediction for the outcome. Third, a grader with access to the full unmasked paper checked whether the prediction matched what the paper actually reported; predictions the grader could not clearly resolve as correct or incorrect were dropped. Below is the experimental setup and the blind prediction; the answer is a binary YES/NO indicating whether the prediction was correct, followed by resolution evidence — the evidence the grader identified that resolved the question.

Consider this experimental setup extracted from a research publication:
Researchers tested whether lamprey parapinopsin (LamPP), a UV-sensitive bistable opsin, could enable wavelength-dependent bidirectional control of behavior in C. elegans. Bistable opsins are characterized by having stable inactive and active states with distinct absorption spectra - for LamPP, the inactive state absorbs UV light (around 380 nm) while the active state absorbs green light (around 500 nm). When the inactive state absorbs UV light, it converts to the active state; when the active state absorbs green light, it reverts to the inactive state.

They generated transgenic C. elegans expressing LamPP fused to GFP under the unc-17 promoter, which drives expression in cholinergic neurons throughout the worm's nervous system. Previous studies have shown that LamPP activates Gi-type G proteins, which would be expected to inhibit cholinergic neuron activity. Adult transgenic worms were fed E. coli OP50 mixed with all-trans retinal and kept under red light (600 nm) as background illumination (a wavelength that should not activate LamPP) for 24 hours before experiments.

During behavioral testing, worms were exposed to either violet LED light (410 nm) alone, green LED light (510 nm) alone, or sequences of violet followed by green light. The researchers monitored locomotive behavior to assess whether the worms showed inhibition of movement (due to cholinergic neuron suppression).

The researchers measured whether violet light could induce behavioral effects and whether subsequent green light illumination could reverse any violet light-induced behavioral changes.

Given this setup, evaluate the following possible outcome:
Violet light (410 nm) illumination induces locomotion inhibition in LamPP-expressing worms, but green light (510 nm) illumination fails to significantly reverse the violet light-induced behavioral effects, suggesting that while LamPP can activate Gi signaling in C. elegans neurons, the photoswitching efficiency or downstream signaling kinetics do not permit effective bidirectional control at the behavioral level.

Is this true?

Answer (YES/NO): NO